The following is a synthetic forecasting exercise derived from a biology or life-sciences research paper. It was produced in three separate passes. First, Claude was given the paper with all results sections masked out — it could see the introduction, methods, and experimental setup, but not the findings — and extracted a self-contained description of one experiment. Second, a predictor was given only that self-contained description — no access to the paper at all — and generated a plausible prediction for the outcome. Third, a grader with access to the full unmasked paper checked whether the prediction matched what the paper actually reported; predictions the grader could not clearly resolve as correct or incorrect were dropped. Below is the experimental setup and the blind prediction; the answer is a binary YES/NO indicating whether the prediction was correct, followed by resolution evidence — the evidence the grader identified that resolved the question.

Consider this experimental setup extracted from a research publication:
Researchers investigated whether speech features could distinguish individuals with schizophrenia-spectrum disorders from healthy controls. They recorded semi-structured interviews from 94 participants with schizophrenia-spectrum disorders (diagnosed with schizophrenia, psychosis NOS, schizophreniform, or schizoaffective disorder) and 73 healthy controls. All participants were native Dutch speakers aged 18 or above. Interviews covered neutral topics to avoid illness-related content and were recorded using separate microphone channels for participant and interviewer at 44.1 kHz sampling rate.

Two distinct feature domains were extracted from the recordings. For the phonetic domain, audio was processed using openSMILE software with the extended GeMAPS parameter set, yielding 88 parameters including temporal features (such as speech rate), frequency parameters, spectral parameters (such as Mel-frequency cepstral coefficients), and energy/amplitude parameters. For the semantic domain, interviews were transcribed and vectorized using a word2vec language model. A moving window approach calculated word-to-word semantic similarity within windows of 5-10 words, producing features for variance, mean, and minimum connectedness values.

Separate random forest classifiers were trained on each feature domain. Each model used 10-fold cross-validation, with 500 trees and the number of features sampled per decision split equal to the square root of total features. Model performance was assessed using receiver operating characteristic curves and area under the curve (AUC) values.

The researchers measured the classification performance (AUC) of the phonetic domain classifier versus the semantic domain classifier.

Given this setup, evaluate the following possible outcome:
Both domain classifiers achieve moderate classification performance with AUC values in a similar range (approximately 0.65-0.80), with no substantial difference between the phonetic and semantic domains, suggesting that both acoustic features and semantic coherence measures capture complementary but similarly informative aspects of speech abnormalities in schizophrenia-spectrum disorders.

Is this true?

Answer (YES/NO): NO